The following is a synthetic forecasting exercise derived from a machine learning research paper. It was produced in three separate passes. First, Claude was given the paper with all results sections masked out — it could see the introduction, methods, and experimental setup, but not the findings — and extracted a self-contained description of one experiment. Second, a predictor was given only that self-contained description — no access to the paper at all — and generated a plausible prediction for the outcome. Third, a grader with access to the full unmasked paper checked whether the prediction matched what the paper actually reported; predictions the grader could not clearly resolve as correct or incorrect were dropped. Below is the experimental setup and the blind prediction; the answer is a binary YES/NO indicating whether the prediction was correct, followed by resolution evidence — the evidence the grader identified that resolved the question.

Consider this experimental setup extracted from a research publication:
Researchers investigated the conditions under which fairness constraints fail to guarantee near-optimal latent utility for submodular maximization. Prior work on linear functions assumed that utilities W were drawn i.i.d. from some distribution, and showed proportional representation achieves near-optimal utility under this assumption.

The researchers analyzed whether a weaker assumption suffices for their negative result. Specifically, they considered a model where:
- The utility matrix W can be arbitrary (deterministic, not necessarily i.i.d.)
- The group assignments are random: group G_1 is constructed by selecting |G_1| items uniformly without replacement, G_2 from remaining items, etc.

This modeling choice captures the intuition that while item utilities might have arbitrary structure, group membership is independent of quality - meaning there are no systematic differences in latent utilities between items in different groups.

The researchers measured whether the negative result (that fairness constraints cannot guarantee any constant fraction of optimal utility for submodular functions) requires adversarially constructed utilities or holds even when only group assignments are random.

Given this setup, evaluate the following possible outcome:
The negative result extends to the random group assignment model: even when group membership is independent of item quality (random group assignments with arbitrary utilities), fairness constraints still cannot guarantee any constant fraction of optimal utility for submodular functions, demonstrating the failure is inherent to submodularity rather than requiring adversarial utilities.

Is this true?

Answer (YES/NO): YES